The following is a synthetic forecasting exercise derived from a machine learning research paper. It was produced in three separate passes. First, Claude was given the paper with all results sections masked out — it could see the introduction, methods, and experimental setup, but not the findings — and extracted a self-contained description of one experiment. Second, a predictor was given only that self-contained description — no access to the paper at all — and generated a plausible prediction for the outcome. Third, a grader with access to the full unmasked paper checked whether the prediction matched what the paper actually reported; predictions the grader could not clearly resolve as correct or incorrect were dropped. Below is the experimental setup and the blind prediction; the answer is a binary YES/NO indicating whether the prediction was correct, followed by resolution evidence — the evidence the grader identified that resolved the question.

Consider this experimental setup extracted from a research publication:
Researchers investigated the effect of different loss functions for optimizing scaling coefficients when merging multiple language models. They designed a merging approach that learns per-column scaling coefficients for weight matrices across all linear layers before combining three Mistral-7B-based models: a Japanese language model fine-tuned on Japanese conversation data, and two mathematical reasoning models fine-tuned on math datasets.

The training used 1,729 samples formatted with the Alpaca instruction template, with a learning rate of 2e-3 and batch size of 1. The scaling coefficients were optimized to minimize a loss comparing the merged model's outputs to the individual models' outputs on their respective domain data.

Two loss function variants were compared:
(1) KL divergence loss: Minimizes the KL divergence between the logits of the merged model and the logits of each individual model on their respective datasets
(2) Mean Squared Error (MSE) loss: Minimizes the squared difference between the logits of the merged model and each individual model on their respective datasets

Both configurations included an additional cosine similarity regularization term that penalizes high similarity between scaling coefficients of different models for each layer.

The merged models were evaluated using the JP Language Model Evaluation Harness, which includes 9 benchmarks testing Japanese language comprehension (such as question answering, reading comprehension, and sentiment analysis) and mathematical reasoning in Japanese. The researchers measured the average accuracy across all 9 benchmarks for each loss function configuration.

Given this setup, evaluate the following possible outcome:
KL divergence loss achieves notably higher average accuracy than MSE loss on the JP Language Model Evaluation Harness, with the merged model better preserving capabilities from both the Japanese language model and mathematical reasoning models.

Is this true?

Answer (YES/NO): YES